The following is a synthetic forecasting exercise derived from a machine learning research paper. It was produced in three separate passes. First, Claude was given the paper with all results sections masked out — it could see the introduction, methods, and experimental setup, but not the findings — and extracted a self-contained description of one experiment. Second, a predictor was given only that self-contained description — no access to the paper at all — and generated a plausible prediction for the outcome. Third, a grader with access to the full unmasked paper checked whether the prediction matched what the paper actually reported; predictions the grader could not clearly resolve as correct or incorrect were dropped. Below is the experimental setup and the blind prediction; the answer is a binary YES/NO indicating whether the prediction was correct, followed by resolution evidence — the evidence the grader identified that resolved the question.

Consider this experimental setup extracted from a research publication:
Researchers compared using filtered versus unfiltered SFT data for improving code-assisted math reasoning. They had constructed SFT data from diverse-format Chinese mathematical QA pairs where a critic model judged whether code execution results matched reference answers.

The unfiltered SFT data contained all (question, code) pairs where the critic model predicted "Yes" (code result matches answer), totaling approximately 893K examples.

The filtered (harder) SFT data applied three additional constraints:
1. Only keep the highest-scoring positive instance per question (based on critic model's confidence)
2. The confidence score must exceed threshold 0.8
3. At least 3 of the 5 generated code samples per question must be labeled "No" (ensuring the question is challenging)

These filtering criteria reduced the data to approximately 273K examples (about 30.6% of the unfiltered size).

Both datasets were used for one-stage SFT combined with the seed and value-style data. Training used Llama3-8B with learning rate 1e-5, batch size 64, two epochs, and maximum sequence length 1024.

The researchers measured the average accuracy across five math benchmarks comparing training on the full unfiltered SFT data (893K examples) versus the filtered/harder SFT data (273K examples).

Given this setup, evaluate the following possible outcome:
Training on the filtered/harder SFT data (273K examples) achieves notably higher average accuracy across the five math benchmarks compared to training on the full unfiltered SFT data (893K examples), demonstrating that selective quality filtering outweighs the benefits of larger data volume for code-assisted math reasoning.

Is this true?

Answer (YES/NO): NO